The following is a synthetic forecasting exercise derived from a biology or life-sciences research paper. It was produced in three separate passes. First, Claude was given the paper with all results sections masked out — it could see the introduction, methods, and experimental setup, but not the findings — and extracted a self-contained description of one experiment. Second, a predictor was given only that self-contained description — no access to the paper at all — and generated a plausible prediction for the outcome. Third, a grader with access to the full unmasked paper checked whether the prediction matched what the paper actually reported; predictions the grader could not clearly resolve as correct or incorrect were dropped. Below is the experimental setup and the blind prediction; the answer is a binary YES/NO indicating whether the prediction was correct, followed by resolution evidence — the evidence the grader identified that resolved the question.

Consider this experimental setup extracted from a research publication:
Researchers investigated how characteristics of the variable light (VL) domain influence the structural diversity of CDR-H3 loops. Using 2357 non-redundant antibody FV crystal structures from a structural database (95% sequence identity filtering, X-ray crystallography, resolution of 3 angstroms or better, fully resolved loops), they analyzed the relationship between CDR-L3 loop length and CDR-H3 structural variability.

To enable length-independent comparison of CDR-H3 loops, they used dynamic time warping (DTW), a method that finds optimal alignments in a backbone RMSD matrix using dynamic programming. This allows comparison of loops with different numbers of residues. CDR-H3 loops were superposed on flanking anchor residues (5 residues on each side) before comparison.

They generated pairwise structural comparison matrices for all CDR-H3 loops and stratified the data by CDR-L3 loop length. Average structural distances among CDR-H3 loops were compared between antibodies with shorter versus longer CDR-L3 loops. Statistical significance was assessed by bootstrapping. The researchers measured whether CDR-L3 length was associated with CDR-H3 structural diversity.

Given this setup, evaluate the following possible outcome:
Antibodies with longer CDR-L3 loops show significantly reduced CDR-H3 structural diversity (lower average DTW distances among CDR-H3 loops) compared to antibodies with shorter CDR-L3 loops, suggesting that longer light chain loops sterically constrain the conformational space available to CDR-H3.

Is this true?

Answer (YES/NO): NO